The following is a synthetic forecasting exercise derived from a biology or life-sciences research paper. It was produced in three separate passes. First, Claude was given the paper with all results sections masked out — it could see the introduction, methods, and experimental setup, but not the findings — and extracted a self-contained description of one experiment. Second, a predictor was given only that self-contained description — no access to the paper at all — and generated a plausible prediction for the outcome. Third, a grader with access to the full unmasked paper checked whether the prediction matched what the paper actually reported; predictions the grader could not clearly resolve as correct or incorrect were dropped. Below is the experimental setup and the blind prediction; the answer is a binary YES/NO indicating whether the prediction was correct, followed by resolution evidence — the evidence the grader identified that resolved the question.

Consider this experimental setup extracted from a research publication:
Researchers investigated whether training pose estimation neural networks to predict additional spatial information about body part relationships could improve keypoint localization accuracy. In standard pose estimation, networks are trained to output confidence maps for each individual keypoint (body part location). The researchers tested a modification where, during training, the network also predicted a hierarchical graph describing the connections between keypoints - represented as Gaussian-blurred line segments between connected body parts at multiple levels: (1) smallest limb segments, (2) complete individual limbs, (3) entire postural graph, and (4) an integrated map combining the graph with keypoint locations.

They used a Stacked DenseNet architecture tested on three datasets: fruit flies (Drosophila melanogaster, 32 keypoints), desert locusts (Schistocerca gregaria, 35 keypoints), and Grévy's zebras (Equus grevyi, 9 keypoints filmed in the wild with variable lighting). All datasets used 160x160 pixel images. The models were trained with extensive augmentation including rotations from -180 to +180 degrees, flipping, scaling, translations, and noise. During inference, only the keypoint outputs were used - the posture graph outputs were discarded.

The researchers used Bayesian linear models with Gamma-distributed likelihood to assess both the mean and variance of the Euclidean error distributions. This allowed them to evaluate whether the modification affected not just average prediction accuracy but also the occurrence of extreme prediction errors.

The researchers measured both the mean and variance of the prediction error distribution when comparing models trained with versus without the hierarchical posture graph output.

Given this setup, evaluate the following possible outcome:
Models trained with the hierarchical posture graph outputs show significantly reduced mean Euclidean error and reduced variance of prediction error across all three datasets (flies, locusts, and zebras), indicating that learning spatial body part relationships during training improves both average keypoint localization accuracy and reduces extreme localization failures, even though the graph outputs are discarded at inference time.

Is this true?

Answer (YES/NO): NO